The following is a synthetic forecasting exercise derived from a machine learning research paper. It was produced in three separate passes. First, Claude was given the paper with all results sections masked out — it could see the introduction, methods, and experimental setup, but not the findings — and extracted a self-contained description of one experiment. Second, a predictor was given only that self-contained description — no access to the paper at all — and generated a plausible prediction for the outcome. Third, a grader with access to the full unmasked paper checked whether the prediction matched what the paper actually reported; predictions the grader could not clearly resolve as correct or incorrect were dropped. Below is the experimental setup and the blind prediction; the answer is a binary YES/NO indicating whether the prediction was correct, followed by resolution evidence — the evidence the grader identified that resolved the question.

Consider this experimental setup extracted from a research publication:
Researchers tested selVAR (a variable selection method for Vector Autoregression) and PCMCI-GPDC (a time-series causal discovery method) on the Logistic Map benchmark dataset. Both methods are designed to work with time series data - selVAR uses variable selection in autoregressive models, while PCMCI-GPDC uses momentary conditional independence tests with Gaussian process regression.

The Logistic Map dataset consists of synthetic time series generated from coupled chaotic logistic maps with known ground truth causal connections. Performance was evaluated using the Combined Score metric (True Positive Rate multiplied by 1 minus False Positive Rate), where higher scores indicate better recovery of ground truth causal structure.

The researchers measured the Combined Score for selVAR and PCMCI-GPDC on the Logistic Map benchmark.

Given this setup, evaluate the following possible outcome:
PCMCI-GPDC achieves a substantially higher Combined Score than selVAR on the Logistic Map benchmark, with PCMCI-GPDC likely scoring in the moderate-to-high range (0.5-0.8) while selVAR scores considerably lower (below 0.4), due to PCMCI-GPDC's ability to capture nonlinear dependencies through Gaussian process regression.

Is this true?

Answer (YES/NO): NO